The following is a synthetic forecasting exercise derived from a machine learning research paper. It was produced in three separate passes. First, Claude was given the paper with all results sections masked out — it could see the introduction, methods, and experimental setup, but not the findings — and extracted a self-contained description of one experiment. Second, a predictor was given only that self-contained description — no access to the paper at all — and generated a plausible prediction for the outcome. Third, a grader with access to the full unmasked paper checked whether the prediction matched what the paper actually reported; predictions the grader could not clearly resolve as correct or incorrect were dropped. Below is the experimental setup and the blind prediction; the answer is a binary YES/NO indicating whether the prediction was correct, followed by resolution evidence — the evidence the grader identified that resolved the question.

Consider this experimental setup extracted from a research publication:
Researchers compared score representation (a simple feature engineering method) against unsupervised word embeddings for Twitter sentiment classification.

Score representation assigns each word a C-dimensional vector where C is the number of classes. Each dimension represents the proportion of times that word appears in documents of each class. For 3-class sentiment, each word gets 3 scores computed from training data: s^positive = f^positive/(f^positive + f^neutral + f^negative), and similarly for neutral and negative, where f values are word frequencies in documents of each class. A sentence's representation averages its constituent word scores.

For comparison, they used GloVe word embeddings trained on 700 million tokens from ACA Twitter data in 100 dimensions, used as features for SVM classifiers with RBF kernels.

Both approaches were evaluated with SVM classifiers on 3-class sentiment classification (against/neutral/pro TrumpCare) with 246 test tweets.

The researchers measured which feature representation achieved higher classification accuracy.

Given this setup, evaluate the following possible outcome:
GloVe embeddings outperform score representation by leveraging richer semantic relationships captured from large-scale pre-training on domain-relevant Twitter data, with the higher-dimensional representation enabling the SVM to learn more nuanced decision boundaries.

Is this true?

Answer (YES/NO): NO